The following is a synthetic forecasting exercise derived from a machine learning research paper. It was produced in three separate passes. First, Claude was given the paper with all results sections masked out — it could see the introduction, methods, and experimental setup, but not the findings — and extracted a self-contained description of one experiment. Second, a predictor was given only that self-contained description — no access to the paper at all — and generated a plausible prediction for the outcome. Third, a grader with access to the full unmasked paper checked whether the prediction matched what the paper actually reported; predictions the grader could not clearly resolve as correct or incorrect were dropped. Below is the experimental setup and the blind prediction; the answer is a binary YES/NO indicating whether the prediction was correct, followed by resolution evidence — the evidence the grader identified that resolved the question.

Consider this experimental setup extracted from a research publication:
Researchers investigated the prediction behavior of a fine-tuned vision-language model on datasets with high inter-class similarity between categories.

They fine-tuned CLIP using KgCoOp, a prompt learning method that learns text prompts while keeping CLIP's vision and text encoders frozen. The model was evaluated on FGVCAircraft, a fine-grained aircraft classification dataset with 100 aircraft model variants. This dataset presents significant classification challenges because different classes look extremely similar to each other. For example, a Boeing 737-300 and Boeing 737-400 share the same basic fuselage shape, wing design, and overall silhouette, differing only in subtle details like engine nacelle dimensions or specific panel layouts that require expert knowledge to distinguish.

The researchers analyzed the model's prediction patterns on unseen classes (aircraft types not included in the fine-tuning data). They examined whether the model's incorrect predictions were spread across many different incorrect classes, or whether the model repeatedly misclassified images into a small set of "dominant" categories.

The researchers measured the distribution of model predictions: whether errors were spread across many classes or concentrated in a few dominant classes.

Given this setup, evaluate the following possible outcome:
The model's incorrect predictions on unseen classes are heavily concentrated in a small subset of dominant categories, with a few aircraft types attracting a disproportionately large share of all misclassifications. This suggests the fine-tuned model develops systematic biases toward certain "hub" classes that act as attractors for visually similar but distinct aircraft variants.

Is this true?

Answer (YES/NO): YES